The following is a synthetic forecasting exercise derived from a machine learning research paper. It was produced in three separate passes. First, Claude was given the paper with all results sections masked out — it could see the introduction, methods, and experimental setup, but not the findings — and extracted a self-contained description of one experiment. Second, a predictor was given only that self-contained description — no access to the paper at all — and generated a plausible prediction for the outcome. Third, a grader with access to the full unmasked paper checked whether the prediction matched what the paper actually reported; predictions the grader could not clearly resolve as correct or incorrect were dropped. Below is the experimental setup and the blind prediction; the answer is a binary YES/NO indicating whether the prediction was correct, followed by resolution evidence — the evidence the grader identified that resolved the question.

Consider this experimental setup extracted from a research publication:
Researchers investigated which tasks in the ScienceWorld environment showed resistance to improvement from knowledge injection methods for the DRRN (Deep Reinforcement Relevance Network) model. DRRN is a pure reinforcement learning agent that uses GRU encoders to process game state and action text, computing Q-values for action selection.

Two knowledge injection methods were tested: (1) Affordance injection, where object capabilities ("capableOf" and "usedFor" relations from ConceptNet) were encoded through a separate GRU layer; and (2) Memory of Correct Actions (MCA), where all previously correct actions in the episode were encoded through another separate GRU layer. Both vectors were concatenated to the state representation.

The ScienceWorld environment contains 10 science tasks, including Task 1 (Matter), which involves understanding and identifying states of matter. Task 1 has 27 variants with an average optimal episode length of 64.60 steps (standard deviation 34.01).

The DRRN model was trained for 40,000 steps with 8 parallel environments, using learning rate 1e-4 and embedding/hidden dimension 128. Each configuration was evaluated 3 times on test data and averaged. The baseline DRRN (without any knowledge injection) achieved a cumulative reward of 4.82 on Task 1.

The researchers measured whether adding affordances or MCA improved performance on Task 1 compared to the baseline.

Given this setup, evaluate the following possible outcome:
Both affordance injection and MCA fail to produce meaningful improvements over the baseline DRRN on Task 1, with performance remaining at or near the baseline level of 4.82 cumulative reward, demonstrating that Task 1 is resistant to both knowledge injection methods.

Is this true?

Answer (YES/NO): YES